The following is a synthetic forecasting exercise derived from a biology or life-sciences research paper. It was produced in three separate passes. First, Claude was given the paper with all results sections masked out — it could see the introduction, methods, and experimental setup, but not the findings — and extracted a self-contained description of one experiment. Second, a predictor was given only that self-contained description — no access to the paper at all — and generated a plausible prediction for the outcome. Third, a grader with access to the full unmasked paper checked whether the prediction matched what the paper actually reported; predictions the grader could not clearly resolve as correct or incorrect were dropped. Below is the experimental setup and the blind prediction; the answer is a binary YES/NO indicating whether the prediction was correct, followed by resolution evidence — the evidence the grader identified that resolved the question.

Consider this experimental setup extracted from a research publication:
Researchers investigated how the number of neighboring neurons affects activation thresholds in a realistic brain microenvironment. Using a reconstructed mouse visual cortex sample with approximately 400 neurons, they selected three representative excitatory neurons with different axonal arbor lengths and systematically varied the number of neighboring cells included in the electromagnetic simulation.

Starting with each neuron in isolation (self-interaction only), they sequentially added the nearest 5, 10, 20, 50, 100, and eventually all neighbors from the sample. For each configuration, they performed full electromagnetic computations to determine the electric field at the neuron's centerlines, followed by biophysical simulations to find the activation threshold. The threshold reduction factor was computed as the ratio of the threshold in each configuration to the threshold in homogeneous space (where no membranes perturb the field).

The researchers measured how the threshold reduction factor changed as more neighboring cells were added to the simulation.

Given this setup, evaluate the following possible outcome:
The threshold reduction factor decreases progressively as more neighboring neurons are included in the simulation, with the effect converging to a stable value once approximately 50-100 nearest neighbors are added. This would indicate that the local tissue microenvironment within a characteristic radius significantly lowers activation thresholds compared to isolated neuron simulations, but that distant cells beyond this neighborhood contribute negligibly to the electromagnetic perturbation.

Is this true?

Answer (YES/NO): NO